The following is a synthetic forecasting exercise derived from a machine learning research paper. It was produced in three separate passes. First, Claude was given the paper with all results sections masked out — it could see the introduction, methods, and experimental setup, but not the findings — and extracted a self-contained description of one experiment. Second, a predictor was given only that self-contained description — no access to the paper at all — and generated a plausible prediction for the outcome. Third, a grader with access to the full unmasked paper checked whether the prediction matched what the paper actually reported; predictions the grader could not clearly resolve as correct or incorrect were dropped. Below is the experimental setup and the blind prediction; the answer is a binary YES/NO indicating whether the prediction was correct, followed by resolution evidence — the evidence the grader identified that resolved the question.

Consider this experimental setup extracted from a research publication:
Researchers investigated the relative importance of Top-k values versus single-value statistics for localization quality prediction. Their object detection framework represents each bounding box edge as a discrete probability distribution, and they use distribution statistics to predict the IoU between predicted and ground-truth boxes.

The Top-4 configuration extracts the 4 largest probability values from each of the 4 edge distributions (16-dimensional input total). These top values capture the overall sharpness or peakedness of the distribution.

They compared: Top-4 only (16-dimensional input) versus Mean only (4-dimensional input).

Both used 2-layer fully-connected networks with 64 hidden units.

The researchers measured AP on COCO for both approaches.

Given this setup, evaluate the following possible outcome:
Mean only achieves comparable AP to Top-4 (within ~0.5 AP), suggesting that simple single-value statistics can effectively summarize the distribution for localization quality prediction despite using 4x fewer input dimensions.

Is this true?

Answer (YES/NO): NO